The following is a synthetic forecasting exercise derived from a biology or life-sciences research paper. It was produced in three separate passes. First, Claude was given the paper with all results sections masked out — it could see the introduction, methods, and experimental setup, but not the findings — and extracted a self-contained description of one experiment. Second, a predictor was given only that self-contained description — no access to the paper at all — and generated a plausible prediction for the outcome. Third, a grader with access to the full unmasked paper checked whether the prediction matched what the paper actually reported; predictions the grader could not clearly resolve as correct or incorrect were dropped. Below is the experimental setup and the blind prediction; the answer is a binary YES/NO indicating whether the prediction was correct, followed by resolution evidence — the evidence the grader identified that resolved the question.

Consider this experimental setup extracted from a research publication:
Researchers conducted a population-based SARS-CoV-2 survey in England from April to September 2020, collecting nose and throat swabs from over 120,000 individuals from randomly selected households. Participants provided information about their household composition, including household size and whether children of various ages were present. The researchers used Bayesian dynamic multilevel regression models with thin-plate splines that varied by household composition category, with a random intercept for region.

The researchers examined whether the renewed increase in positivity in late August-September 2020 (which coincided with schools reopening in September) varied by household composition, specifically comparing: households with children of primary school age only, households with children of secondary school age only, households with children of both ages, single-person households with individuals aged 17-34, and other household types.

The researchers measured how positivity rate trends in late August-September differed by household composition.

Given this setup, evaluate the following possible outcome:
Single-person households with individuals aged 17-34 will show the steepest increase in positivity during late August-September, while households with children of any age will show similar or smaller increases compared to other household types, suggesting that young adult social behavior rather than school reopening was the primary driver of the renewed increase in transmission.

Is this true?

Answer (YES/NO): NO